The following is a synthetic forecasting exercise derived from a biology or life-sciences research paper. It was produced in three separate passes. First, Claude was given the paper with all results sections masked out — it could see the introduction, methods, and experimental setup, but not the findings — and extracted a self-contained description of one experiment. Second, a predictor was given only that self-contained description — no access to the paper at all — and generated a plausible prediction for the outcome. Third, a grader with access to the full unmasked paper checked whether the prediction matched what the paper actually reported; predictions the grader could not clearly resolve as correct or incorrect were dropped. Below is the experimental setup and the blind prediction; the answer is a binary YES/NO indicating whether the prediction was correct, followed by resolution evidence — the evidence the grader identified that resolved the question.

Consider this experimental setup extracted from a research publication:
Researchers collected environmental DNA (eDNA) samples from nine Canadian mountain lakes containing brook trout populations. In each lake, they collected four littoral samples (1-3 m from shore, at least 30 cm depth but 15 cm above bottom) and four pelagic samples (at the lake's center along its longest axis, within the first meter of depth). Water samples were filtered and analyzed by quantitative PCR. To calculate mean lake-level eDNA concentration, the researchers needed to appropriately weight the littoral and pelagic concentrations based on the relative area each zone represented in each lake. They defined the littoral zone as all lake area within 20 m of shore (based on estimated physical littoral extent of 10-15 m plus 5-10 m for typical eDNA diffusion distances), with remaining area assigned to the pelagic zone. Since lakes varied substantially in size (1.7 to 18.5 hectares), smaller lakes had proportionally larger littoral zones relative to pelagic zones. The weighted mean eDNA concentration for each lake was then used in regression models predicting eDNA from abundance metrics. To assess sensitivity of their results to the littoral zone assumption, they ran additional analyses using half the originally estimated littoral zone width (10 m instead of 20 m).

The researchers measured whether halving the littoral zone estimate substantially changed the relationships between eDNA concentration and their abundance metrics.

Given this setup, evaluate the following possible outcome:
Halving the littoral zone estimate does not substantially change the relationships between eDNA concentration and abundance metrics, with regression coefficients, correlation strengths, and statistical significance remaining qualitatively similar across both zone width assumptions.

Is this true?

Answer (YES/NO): YES